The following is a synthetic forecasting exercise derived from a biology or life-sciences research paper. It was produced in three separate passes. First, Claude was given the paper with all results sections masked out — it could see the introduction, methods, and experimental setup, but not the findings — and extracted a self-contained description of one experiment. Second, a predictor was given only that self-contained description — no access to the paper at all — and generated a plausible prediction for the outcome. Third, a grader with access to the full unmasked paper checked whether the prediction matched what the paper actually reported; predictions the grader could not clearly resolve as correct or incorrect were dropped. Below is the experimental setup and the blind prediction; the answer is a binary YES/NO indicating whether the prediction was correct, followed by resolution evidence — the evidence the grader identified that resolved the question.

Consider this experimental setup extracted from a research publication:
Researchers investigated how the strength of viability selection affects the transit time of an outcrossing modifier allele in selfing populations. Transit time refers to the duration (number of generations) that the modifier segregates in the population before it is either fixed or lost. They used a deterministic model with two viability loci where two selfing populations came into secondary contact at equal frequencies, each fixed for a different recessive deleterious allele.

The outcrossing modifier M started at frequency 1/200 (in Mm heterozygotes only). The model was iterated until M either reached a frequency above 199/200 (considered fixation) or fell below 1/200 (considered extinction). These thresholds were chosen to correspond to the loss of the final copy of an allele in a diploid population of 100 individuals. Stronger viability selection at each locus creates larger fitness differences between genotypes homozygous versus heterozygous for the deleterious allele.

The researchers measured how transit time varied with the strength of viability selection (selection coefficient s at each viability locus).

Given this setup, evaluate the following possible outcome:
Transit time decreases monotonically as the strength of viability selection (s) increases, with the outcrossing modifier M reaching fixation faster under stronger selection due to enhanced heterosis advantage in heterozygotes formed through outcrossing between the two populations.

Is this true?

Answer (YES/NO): NO